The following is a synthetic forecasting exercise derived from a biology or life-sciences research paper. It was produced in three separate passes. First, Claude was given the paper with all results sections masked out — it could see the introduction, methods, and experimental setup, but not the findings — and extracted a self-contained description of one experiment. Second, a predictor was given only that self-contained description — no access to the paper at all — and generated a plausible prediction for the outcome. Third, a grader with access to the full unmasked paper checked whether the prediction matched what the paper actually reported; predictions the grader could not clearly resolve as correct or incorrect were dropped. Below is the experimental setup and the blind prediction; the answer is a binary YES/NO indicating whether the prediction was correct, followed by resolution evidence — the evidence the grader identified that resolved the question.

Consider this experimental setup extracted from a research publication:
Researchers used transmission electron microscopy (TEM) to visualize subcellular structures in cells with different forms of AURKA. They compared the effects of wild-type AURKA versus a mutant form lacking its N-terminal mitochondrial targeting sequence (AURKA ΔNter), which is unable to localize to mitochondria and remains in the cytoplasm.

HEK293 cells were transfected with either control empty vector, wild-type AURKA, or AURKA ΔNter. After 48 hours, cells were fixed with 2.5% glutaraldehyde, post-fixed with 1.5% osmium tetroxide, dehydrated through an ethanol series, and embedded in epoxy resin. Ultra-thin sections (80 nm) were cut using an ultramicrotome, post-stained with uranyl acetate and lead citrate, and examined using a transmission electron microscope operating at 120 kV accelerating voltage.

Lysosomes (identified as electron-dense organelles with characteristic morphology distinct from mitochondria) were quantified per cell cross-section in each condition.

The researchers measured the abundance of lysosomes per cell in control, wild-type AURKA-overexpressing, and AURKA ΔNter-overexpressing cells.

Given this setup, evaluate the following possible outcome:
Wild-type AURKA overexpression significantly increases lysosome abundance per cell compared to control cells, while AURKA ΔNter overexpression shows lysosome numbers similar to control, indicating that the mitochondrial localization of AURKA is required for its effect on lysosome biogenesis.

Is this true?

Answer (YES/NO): YES